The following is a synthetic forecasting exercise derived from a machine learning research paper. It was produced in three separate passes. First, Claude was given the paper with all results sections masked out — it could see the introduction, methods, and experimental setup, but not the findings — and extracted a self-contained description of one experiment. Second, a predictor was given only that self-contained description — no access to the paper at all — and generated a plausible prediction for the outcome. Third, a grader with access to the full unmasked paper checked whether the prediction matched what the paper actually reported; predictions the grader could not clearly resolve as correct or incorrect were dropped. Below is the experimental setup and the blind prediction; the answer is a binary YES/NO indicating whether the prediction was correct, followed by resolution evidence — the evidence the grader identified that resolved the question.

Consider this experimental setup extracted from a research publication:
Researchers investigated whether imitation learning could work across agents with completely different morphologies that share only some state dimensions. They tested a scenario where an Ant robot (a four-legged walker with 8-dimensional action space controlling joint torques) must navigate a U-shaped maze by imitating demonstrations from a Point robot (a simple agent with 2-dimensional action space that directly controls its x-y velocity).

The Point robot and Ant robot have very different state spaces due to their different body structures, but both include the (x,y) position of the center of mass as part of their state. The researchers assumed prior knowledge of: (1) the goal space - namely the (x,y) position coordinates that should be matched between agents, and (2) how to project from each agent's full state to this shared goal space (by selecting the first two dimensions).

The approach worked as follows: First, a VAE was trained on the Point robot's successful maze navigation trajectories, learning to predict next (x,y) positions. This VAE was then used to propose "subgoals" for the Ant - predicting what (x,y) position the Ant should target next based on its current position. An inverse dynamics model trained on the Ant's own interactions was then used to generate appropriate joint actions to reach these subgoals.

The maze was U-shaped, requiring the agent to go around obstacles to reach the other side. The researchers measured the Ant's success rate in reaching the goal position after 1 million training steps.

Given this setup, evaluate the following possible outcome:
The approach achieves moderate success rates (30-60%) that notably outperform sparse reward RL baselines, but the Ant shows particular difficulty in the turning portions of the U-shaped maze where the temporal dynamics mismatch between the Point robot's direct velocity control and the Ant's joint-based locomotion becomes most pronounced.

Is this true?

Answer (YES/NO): NO